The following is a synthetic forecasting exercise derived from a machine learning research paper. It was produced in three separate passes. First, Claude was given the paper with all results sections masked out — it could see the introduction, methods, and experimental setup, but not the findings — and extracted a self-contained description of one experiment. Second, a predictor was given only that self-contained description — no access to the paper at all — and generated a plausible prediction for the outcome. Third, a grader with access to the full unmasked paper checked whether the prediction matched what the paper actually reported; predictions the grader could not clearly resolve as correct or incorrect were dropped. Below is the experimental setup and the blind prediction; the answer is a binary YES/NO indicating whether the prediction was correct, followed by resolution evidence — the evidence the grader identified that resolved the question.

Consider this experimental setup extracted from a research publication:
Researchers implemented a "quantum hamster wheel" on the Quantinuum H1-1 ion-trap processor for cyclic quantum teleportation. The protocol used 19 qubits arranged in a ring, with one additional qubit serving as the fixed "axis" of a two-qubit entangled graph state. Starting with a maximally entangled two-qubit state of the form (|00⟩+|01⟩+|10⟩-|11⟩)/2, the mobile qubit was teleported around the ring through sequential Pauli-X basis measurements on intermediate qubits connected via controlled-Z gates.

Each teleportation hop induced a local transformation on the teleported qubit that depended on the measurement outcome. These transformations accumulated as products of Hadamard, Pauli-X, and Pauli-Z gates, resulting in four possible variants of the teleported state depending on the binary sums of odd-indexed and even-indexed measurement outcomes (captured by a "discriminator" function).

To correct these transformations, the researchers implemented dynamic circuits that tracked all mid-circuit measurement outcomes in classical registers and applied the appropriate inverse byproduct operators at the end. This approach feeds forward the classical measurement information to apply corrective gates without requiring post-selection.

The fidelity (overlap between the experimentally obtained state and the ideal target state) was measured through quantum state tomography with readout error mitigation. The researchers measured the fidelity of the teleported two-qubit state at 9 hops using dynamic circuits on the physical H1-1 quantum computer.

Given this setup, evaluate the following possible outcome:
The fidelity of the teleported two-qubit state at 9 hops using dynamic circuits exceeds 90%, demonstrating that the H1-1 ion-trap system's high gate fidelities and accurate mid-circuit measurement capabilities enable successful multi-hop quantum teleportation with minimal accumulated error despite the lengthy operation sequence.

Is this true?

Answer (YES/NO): YES